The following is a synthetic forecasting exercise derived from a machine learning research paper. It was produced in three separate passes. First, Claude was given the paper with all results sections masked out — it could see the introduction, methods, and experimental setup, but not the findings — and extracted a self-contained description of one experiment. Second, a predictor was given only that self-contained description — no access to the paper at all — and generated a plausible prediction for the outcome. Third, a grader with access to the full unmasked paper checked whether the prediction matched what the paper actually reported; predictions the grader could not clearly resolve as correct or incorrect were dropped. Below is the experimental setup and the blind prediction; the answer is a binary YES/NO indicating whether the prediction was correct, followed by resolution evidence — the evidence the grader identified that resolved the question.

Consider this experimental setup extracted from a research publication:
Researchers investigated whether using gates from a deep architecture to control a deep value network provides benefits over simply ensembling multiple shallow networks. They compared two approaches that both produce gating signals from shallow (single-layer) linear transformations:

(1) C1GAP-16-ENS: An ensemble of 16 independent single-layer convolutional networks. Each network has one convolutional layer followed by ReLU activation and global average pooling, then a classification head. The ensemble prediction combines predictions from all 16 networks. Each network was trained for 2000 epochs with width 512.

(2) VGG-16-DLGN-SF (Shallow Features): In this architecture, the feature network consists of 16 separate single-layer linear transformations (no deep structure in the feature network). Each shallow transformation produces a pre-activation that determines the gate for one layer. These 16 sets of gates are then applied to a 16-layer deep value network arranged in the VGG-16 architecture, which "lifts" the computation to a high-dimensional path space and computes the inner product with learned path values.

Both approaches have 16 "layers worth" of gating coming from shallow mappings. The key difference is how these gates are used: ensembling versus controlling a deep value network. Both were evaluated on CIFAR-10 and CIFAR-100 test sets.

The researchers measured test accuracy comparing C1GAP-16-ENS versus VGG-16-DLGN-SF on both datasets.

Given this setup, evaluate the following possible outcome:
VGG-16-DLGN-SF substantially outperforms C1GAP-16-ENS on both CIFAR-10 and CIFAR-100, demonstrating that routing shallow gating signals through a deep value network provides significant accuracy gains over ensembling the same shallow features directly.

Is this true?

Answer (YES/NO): YES